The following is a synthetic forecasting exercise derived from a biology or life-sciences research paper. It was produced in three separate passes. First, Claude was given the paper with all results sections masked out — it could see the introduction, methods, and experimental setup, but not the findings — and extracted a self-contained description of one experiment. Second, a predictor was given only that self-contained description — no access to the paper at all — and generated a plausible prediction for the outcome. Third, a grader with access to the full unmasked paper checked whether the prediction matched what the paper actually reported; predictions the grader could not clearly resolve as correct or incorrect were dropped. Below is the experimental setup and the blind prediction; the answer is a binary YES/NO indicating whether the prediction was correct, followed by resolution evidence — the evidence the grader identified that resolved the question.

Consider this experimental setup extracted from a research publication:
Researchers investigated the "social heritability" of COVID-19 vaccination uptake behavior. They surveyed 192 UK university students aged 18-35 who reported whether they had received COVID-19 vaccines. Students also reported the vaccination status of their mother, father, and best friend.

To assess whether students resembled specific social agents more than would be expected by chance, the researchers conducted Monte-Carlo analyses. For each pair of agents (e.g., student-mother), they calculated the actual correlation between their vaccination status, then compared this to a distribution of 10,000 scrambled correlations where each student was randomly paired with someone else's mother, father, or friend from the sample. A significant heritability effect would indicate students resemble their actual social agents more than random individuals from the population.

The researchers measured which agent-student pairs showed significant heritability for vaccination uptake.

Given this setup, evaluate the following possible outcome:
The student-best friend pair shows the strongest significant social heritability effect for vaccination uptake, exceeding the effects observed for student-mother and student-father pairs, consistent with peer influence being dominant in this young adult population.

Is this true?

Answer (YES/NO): NO